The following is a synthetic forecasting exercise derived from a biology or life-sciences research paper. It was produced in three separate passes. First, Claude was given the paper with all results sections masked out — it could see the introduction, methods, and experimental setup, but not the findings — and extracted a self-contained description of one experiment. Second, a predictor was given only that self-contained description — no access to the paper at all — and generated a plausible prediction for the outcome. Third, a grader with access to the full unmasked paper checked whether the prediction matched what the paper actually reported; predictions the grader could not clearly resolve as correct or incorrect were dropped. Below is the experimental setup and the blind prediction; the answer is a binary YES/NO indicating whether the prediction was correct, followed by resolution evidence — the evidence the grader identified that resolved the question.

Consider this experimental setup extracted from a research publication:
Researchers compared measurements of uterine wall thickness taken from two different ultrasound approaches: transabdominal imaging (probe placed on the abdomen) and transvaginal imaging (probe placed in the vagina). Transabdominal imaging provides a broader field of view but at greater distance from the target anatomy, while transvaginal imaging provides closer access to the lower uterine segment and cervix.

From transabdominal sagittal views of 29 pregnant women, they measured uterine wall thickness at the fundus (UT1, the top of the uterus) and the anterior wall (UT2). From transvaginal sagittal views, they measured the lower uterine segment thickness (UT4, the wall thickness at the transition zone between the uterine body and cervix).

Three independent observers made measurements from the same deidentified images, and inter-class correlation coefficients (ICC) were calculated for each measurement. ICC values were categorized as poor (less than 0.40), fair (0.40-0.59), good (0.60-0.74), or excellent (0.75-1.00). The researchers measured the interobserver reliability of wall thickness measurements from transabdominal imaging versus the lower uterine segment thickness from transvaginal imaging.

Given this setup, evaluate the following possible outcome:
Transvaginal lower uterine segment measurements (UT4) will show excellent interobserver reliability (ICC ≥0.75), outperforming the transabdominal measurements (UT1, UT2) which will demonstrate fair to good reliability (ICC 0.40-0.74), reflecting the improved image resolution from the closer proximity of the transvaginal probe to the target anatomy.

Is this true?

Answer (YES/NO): NO